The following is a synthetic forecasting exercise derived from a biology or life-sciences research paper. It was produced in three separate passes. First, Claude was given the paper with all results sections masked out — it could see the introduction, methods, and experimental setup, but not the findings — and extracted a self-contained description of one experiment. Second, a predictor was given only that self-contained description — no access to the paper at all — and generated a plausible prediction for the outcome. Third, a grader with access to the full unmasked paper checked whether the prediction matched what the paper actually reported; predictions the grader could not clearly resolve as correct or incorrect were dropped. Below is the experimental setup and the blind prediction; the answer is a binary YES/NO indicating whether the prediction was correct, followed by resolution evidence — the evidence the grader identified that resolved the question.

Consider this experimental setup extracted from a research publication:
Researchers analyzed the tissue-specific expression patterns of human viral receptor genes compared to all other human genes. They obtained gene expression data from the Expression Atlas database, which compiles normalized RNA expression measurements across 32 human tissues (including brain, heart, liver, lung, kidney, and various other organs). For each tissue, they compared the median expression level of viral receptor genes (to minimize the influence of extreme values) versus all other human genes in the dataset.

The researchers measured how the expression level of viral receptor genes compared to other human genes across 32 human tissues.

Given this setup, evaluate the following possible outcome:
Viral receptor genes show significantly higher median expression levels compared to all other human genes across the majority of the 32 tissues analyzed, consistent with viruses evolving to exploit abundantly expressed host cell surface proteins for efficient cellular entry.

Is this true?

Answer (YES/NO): YES